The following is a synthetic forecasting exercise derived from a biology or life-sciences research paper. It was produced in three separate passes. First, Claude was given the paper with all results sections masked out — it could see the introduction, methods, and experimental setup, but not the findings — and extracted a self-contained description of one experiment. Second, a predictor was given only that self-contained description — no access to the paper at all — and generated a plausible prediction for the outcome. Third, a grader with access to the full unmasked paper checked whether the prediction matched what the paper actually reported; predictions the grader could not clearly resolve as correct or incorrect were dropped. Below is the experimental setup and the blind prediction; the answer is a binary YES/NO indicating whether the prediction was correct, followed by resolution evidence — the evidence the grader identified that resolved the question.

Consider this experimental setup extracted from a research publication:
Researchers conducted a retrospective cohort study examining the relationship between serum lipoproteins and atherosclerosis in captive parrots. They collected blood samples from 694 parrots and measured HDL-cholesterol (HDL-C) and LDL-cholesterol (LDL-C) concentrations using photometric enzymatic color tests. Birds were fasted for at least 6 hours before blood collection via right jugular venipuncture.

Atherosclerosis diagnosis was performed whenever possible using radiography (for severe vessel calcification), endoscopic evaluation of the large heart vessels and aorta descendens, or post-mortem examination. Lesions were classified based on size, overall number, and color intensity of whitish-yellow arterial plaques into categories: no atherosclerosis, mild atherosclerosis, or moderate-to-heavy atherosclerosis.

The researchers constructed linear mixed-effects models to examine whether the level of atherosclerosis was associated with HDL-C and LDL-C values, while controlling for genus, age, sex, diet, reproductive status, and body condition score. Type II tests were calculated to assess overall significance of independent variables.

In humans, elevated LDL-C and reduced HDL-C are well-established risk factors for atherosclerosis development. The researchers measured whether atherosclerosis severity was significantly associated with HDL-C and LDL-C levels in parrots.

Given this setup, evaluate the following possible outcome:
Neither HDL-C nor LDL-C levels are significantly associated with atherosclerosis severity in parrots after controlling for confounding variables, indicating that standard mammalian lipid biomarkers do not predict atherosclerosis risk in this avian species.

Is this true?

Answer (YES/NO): NO